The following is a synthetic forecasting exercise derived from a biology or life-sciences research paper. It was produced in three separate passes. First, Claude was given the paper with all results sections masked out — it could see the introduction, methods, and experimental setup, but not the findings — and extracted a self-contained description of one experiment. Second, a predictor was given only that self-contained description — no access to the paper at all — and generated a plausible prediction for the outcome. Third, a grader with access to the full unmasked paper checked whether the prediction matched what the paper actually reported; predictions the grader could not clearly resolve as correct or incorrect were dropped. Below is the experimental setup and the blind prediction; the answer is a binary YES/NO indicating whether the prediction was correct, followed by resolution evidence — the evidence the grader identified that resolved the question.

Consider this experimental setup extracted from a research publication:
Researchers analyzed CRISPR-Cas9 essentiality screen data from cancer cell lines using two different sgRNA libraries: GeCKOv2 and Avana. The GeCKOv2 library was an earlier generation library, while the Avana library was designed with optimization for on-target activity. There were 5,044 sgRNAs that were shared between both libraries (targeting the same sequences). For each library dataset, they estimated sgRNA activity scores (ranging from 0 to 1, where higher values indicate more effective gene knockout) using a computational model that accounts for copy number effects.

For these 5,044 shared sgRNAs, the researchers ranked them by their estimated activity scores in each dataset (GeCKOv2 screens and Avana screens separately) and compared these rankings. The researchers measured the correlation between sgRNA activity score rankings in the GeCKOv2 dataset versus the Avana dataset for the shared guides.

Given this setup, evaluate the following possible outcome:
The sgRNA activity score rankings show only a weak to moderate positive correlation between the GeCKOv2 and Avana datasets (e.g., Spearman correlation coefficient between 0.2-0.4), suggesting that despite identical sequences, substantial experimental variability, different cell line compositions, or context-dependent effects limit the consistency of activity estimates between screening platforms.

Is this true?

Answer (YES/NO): NO